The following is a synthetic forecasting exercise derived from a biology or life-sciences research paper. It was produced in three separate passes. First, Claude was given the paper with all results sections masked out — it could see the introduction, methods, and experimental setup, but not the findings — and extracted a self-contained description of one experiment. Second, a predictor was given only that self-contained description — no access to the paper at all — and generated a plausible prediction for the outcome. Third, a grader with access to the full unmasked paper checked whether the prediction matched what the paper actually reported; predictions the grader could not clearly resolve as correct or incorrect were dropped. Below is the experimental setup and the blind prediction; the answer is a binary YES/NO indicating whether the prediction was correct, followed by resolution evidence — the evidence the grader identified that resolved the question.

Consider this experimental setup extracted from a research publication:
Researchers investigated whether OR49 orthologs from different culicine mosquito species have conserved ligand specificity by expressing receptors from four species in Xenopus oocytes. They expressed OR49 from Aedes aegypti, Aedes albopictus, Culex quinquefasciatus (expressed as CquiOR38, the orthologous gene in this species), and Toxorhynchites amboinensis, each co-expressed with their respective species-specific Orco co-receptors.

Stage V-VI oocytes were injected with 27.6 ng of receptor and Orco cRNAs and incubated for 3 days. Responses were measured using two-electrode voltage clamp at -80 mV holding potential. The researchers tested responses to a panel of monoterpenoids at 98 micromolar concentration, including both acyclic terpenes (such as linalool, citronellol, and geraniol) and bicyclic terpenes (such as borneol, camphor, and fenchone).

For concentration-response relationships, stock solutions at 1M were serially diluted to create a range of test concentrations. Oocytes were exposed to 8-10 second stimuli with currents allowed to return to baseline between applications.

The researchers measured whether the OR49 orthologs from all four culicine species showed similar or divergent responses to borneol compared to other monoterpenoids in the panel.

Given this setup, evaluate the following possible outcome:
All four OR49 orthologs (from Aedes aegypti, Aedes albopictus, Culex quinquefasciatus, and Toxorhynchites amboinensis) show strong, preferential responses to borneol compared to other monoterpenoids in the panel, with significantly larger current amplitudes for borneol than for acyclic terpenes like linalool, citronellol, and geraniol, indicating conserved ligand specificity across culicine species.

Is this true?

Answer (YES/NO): YES